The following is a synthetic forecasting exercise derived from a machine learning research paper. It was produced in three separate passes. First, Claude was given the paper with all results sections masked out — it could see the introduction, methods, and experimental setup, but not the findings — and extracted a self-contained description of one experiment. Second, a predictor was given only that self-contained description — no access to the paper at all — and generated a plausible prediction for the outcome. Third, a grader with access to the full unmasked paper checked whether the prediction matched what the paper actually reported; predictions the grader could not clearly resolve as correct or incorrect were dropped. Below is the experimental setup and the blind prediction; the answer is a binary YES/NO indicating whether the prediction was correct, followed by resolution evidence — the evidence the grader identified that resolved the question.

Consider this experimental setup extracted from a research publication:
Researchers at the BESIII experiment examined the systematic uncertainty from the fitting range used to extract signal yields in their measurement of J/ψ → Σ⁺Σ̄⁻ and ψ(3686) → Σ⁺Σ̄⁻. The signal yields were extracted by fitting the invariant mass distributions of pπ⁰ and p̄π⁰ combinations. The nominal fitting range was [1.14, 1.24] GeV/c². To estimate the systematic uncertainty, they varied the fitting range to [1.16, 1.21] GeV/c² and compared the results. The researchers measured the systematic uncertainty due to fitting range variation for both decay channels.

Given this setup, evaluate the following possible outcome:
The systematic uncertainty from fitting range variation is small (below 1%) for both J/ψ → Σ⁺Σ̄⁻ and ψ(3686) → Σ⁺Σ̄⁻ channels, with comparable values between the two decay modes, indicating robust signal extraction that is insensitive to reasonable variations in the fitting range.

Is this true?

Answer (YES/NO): YES